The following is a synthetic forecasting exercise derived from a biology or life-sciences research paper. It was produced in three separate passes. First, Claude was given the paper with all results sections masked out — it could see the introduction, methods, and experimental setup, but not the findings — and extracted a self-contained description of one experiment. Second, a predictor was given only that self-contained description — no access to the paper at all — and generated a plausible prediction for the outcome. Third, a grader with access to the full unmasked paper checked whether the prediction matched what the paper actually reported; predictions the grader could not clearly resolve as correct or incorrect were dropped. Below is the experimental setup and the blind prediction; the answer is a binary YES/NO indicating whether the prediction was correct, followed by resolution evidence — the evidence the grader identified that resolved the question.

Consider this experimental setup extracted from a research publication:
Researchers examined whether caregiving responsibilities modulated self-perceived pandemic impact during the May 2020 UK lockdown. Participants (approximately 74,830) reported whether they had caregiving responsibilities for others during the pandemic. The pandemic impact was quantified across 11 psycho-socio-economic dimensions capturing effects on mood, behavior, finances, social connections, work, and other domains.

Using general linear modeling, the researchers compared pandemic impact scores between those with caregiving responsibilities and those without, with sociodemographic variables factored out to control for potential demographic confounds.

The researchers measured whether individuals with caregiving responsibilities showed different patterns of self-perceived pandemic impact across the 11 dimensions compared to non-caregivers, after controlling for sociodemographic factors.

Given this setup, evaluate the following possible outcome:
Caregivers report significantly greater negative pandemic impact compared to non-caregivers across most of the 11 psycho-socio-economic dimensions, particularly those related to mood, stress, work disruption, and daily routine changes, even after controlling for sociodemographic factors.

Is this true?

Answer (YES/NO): NO